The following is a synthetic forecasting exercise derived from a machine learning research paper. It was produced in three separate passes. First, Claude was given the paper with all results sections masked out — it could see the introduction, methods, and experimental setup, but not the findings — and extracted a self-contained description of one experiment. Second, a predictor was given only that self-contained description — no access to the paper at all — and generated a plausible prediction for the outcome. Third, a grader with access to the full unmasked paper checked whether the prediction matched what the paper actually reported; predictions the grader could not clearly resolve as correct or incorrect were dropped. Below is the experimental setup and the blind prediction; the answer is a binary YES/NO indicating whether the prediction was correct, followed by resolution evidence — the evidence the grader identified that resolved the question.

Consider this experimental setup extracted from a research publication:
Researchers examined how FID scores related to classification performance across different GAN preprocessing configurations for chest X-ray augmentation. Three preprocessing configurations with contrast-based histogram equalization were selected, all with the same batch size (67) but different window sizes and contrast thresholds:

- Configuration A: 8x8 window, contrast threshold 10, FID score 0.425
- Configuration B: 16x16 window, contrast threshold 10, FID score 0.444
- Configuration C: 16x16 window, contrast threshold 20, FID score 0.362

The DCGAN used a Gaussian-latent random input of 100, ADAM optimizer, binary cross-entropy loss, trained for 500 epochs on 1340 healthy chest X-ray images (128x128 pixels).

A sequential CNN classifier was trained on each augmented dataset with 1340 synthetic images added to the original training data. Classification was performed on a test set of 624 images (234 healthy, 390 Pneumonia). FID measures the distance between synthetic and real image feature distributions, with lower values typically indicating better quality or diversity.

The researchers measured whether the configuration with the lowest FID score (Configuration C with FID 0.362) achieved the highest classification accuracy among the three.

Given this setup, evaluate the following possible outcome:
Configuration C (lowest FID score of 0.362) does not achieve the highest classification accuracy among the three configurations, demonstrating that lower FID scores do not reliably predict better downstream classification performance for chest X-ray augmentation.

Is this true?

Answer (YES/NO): YES